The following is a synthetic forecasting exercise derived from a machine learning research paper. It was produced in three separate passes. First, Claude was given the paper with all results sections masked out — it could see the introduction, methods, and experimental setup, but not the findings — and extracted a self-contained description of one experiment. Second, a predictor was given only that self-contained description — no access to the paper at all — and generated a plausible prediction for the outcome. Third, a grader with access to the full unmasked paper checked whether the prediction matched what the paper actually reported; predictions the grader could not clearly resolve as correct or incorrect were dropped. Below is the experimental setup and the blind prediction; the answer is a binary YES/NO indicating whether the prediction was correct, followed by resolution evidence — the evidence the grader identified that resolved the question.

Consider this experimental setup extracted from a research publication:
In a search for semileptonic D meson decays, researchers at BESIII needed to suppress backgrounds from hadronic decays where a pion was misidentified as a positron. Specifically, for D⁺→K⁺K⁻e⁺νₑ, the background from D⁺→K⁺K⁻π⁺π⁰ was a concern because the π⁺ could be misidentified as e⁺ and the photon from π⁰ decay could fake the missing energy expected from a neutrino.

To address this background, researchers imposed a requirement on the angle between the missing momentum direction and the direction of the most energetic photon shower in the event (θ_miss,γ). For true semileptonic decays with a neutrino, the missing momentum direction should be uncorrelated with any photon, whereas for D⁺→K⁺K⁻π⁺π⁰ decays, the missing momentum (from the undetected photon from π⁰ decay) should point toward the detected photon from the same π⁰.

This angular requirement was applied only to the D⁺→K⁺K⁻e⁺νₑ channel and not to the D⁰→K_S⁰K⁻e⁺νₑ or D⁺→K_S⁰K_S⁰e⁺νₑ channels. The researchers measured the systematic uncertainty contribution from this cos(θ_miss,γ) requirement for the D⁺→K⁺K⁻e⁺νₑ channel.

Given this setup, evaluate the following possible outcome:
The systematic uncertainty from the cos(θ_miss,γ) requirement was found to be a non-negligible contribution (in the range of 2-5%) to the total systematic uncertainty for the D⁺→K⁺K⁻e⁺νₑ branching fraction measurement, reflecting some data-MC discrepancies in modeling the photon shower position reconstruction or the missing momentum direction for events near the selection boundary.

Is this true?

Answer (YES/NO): YES